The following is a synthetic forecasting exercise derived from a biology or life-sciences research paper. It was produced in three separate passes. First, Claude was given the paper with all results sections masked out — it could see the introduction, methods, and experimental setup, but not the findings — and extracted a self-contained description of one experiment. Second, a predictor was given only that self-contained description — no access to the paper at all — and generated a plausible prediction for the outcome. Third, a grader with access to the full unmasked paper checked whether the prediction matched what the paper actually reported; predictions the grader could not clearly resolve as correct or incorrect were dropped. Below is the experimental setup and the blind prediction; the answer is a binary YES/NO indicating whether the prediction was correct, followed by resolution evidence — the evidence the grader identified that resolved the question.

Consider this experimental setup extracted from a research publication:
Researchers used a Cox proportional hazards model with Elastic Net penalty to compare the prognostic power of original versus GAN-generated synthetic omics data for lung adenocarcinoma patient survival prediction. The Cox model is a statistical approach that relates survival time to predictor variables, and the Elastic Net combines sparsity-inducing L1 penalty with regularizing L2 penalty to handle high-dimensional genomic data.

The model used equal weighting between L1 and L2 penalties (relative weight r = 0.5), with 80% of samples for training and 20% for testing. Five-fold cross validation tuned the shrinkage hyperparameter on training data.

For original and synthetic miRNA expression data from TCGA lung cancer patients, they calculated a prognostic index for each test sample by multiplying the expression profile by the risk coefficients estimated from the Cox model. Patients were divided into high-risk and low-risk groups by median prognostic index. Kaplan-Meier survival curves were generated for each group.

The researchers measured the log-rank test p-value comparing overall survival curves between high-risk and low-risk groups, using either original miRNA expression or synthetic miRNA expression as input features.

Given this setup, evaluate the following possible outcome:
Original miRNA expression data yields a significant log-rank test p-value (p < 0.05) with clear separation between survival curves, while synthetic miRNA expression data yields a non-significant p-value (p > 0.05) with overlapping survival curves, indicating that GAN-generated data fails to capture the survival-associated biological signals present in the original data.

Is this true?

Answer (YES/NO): NO